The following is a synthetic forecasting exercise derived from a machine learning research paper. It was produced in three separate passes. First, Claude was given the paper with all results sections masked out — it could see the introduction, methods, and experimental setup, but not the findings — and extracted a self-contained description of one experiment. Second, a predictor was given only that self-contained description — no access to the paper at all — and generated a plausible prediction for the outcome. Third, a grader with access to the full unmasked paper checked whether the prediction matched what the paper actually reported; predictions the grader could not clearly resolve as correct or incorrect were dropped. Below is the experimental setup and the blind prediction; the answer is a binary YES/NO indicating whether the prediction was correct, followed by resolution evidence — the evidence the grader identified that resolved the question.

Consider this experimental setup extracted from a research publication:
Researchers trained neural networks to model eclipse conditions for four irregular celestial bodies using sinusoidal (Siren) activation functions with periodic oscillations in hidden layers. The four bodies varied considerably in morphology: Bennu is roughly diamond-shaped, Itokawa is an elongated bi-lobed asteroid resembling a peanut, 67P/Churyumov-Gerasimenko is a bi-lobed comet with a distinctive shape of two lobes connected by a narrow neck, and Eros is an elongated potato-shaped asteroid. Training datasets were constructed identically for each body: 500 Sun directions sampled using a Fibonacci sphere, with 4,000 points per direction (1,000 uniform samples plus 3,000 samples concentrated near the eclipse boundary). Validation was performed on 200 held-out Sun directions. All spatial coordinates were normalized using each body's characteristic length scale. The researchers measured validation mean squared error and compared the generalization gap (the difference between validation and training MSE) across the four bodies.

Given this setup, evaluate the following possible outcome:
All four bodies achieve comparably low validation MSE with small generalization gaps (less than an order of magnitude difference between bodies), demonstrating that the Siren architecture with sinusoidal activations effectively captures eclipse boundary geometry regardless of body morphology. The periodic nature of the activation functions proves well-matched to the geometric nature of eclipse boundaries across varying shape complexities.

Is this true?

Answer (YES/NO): YES